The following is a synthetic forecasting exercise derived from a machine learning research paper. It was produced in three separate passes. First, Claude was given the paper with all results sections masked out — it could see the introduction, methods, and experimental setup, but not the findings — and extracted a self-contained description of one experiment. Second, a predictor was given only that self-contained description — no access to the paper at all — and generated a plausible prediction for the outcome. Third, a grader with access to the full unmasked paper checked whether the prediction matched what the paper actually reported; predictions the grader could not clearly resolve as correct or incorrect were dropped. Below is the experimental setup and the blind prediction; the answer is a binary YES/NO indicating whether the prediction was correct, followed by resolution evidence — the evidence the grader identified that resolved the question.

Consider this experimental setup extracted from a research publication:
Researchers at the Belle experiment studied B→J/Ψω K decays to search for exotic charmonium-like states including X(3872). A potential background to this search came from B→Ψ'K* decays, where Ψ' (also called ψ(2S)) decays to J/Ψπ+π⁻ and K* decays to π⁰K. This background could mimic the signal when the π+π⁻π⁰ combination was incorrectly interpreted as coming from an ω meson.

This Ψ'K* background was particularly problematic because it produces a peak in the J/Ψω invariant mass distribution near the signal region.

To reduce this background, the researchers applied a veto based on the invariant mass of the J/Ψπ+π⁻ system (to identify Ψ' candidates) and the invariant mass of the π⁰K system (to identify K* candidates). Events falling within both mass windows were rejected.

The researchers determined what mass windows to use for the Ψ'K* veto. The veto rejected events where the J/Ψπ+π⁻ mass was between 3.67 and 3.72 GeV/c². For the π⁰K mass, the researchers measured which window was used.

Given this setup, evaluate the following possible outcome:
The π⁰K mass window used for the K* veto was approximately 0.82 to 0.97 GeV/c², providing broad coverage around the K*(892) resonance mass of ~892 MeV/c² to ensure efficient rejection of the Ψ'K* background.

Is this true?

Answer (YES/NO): NO